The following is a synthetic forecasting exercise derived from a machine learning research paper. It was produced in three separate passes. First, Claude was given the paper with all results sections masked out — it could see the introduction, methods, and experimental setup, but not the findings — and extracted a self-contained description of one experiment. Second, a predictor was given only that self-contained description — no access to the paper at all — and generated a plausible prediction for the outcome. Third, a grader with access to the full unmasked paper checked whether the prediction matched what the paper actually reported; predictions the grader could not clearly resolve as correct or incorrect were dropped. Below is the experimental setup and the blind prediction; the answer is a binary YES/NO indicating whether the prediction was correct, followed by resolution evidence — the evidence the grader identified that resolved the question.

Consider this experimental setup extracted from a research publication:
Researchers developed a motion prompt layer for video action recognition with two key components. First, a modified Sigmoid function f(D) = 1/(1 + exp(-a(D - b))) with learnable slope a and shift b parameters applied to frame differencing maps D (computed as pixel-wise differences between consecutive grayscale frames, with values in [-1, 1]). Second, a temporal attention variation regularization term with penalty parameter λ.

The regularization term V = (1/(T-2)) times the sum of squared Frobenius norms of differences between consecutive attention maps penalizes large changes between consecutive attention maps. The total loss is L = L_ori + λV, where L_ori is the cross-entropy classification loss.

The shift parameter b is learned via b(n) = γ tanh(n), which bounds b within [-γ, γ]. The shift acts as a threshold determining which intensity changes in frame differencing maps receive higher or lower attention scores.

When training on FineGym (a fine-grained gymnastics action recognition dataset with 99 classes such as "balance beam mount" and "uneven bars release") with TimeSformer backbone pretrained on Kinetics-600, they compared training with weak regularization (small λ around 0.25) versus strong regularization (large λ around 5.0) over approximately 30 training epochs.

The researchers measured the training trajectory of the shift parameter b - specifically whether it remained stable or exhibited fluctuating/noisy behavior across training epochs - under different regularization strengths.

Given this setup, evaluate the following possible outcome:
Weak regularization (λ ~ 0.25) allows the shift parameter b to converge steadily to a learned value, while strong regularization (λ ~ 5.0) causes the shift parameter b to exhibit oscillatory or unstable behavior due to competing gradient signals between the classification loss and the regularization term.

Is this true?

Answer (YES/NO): NO